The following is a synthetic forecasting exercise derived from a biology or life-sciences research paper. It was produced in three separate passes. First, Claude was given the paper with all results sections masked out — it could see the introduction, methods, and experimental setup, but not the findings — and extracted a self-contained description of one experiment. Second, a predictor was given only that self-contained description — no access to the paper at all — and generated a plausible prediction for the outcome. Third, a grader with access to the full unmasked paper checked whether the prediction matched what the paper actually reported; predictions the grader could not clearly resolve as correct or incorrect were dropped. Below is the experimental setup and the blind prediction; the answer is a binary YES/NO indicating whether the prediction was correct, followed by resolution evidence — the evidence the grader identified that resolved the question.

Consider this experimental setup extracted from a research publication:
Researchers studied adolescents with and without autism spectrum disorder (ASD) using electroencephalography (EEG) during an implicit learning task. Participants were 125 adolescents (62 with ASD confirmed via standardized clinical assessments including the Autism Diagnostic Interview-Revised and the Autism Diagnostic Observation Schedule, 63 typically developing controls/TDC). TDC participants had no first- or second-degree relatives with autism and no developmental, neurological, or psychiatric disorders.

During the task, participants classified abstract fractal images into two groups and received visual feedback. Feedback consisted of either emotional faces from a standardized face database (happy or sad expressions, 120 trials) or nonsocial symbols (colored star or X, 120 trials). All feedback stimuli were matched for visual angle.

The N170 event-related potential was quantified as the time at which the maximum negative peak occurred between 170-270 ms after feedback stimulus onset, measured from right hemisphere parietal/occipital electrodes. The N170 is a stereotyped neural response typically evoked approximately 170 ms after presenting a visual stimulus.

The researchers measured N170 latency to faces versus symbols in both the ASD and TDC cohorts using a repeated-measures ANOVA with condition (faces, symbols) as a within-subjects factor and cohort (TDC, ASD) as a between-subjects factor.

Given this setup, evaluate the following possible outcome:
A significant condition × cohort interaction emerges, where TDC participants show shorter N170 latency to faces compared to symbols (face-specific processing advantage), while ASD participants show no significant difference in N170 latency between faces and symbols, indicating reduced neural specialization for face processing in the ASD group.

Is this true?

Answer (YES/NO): NO